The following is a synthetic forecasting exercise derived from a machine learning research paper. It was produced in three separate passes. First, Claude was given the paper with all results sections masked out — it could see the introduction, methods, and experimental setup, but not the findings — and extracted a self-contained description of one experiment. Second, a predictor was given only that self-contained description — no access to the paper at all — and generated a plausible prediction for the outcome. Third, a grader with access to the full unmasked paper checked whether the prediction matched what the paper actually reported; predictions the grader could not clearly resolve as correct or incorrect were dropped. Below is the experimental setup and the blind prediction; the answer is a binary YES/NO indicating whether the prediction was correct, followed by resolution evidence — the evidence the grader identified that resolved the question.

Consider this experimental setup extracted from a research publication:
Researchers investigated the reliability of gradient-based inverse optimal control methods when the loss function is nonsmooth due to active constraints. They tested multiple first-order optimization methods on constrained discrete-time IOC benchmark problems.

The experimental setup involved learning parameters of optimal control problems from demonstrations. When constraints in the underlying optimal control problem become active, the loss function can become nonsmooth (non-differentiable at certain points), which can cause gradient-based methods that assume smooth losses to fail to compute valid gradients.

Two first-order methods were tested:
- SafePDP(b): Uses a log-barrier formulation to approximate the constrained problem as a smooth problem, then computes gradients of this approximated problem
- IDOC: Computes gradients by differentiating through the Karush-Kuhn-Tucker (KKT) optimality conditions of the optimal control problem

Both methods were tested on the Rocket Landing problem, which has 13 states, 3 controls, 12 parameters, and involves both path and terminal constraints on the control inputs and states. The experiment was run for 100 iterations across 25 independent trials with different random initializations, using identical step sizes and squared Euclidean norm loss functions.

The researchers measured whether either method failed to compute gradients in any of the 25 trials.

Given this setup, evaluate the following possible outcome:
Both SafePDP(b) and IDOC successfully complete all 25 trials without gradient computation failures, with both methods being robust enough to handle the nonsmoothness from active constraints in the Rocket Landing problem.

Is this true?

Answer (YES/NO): NO